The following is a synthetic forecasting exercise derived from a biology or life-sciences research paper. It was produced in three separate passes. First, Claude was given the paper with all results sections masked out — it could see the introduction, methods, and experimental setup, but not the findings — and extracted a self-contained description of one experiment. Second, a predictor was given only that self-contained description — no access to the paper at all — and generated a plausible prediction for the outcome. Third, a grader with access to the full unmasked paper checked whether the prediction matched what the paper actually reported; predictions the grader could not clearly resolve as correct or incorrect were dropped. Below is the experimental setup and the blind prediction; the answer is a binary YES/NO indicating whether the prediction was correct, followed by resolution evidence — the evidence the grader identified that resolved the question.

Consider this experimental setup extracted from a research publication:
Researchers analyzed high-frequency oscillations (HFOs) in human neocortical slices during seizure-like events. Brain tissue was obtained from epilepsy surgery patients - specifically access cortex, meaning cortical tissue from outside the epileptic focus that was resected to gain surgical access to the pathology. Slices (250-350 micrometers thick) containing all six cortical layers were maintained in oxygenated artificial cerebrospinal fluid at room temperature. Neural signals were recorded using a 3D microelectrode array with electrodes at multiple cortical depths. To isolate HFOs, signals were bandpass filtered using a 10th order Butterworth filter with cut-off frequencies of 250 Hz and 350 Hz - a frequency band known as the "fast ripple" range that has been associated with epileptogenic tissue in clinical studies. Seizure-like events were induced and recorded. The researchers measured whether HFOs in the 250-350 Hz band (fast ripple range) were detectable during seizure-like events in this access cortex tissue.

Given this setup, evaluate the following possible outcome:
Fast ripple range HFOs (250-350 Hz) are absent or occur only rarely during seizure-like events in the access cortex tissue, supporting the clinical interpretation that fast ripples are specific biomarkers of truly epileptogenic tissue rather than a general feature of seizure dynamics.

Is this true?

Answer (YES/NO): NO